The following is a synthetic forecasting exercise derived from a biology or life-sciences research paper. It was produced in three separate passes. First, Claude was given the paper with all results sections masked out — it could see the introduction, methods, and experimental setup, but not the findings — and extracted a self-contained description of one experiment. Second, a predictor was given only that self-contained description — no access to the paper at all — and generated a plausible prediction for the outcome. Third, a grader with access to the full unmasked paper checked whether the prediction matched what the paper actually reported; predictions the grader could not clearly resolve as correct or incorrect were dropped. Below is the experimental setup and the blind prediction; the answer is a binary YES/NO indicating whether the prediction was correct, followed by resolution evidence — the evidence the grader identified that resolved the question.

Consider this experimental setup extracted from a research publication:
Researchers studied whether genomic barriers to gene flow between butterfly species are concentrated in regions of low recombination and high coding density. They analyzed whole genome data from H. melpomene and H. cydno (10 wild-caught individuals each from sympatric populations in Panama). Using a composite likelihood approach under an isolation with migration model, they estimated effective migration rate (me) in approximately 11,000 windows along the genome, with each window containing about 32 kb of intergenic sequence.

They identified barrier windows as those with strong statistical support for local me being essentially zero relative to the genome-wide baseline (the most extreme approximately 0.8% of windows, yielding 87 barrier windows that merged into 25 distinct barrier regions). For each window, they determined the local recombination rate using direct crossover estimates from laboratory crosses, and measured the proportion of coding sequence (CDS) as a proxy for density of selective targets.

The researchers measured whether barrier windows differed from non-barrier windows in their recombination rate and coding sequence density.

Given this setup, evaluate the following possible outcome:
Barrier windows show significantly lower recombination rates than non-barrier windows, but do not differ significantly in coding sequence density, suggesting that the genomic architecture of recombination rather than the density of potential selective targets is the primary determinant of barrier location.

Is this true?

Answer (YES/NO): NO